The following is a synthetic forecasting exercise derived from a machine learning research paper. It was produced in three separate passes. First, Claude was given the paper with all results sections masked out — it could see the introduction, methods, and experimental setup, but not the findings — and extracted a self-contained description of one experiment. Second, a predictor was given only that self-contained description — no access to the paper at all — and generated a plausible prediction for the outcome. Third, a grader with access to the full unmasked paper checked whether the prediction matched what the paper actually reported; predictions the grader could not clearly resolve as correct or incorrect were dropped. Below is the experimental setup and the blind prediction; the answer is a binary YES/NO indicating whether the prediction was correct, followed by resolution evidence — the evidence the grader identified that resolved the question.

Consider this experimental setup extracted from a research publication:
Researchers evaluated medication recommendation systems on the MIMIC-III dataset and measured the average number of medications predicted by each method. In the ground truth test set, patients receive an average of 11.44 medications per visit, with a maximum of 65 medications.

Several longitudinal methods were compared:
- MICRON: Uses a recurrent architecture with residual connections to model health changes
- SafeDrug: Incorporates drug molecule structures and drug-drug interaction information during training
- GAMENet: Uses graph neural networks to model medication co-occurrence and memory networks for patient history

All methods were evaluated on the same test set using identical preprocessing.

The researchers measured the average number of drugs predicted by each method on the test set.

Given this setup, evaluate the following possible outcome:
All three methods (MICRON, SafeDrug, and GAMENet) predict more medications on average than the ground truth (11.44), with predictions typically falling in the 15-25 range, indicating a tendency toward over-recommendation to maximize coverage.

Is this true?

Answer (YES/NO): NO